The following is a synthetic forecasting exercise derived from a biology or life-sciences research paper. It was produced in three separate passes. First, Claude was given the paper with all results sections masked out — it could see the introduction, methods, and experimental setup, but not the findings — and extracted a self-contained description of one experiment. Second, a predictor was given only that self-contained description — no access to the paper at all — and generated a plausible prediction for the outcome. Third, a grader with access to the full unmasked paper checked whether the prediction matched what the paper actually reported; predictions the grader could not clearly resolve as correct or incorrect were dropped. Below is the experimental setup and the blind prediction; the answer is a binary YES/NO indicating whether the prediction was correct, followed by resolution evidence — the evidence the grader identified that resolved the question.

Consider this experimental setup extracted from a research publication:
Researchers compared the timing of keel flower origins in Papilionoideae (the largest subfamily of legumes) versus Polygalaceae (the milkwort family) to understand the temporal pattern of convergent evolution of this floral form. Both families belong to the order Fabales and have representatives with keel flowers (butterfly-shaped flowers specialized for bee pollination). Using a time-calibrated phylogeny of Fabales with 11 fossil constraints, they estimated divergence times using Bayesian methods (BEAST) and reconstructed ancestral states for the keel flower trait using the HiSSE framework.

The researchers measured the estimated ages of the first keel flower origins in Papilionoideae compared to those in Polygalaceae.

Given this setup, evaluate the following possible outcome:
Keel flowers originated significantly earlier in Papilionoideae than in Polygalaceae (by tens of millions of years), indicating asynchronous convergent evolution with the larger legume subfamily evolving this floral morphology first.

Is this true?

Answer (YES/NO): NO